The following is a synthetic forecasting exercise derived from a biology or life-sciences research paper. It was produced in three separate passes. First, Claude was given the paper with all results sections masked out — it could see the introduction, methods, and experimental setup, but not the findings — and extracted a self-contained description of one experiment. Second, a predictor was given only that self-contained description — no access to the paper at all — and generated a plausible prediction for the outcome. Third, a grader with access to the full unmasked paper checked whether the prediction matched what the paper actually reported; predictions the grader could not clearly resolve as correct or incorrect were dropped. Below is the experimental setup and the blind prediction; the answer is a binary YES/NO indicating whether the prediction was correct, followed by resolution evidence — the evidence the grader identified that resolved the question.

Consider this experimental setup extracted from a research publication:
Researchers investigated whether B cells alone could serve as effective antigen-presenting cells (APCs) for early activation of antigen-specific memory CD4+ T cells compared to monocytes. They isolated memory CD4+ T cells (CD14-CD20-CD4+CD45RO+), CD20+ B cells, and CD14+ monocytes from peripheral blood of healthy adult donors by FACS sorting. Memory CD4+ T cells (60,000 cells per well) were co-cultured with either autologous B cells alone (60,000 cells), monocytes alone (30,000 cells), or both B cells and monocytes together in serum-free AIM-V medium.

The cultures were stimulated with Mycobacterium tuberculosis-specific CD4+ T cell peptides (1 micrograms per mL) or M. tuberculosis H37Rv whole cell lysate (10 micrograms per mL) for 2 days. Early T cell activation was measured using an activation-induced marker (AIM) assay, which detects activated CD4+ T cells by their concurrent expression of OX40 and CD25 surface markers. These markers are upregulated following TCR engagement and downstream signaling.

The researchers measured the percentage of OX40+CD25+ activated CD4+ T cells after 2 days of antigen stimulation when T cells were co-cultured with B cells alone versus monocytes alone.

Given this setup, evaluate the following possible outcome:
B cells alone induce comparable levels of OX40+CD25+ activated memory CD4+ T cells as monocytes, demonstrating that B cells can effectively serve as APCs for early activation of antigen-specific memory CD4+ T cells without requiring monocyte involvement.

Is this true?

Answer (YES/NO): NO